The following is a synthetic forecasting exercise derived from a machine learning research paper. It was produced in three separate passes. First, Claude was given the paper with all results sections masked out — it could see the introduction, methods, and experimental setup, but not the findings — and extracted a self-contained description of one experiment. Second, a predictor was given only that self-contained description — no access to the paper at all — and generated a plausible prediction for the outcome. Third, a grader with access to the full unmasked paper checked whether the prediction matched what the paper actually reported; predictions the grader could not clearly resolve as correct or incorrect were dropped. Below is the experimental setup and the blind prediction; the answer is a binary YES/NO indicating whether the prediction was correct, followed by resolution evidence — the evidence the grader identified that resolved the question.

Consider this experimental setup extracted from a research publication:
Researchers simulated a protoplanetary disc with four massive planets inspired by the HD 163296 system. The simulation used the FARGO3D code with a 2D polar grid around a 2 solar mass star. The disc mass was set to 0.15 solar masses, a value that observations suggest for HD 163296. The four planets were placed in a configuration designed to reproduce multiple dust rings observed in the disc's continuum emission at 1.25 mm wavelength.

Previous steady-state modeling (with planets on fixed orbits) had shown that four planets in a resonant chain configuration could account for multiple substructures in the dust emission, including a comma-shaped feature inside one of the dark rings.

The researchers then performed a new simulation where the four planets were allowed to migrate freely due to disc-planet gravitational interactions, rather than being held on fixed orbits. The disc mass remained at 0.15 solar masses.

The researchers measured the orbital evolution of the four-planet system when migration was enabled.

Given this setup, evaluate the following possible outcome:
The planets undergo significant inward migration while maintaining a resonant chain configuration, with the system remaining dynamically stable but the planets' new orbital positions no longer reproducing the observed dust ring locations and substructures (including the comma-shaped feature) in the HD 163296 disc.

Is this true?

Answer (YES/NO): NO